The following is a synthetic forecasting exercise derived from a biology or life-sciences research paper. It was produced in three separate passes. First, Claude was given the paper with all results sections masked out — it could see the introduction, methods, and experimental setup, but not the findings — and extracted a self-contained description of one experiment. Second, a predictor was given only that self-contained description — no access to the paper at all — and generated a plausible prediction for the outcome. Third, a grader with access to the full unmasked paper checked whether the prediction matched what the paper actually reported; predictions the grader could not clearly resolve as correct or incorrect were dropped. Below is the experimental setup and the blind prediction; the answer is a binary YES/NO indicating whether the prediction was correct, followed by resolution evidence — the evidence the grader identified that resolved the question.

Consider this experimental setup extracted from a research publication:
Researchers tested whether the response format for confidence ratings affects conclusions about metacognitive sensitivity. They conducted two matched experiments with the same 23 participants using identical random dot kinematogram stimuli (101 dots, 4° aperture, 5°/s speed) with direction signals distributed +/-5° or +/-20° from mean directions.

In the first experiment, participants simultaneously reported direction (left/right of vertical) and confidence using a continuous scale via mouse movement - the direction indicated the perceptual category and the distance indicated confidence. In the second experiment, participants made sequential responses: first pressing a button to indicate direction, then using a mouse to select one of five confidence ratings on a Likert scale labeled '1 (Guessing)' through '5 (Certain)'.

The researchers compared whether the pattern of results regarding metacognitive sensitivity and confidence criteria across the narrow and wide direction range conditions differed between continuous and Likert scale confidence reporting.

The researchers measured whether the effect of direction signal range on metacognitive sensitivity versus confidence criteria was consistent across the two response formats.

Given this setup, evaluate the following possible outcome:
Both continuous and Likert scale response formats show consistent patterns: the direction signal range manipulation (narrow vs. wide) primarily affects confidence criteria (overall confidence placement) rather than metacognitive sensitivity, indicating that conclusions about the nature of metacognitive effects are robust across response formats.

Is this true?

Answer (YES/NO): YES